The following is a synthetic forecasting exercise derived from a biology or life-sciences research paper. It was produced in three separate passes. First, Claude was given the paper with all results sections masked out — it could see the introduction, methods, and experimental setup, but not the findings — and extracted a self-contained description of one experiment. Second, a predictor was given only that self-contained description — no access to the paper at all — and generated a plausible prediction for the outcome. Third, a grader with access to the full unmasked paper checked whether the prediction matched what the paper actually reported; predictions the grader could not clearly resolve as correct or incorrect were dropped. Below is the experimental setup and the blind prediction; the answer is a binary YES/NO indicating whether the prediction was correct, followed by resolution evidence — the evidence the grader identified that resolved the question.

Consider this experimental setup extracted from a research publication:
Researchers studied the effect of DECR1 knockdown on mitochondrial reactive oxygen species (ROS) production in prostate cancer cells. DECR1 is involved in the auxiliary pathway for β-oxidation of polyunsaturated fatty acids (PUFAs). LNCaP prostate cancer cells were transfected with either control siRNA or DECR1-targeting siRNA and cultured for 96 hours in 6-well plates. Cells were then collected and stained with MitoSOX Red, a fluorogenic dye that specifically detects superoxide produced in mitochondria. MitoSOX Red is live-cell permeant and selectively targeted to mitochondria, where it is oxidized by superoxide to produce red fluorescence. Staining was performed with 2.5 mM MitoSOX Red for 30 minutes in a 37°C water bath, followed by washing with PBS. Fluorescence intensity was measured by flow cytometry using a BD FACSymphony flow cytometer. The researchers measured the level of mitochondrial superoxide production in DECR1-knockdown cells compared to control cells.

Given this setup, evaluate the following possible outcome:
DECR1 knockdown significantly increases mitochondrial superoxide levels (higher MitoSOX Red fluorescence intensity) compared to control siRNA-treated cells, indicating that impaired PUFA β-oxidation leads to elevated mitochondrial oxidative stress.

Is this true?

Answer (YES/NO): YES